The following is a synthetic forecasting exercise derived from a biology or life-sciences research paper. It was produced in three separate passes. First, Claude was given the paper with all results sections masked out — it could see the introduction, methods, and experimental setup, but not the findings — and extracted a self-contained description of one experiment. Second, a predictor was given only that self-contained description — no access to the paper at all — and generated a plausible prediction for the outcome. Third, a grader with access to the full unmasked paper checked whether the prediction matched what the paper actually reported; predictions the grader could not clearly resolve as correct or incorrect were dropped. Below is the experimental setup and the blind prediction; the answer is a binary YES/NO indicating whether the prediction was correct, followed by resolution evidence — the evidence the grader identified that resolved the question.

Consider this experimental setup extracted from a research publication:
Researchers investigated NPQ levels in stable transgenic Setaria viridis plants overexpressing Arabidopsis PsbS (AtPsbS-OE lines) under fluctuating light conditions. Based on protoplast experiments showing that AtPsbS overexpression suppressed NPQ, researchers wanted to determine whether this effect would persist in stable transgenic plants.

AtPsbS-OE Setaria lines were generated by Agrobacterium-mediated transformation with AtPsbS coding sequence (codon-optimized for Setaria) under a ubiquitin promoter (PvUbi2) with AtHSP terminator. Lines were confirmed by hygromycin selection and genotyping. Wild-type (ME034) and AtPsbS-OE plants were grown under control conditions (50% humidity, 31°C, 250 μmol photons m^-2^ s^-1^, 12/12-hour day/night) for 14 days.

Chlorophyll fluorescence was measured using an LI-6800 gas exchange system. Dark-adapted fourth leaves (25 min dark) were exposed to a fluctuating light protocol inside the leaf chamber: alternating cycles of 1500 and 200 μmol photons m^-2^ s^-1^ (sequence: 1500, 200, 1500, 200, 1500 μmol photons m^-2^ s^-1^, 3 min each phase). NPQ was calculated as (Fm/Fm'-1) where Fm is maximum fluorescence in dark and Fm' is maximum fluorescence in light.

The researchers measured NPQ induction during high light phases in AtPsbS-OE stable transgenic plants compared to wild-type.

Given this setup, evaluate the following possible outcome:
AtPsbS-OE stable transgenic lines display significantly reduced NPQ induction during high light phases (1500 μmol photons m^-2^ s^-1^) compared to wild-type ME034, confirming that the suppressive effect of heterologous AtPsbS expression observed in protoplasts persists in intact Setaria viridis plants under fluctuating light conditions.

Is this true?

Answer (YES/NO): NO